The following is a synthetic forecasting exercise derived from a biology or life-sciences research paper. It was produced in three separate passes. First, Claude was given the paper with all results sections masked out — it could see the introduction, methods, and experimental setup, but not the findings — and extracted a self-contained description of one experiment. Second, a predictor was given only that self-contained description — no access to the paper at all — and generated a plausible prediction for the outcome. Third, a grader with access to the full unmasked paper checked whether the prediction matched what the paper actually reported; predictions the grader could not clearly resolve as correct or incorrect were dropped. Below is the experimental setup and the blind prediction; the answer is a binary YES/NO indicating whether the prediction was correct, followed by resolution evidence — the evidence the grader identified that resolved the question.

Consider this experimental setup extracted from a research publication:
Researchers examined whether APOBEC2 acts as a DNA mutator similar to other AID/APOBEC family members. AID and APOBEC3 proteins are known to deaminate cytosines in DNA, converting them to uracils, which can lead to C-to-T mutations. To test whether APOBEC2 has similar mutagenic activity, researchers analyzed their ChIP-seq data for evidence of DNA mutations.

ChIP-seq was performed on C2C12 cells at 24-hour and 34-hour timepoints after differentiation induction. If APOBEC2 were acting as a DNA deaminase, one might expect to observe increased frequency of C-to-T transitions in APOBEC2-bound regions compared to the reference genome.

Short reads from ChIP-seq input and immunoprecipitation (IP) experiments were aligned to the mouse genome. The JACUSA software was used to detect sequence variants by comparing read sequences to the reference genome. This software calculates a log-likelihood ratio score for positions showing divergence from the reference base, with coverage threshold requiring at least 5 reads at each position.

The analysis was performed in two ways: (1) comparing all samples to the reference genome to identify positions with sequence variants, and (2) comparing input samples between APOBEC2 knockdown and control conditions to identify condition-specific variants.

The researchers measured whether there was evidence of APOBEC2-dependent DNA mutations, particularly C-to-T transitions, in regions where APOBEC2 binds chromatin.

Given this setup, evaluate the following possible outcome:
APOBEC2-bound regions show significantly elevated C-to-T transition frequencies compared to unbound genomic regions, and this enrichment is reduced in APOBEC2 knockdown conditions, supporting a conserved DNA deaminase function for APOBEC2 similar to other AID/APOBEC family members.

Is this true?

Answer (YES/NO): NO